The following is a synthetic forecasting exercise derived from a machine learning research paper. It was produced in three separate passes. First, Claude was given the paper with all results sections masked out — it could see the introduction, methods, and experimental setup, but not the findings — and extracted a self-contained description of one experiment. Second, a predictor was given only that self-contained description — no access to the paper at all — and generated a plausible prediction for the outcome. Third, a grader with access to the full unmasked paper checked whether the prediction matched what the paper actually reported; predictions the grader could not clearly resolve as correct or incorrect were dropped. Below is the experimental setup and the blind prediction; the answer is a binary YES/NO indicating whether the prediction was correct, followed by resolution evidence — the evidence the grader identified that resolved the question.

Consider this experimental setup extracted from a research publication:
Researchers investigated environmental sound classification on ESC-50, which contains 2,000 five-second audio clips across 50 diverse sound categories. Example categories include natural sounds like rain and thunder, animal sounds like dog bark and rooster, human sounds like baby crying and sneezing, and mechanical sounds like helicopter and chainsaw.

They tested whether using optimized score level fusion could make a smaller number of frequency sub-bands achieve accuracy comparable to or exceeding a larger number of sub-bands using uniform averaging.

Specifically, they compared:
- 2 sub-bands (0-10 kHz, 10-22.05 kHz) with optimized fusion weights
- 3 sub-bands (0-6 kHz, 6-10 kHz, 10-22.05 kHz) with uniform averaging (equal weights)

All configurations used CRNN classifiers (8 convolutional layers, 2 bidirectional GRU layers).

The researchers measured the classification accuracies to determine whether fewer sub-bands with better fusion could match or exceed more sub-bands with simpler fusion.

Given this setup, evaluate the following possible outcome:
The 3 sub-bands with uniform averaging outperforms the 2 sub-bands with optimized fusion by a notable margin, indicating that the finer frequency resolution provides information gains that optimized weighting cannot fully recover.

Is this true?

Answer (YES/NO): NO